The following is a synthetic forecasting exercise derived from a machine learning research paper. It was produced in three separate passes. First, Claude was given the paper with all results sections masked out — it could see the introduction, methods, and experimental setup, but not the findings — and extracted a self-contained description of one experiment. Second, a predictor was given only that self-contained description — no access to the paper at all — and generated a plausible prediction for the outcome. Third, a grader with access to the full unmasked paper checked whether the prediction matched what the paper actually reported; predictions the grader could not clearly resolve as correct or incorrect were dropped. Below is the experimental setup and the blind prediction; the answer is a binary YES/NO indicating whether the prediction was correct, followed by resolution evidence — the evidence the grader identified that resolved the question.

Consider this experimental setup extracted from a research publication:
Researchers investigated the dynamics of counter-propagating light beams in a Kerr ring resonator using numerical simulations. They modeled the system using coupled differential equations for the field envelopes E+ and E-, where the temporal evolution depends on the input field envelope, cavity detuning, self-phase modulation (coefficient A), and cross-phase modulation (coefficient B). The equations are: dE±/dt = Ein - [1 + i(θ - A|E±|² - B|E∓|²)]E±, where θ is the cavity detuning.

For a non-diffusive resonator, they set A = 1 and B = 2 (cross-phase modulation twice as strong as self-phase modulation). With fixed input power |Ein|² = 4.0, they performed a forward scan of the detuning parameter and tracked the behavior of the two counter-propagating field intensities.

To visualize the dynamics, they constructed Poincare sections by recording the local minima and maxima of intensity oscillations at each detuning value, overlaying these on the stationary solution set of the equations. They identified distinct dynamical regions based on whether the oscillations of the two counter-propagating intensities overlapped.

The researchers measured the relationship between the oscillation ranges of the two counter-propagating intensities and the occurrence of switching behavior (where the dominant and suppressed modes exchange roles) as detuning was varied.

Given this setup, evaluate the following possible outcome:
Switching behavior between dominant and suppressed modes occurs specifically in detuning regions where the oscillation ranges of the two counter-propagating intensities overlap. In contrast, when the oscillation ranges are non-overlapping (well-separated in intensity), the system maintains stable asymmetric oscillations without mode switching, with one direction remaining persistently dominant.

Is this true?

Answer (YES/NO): NO